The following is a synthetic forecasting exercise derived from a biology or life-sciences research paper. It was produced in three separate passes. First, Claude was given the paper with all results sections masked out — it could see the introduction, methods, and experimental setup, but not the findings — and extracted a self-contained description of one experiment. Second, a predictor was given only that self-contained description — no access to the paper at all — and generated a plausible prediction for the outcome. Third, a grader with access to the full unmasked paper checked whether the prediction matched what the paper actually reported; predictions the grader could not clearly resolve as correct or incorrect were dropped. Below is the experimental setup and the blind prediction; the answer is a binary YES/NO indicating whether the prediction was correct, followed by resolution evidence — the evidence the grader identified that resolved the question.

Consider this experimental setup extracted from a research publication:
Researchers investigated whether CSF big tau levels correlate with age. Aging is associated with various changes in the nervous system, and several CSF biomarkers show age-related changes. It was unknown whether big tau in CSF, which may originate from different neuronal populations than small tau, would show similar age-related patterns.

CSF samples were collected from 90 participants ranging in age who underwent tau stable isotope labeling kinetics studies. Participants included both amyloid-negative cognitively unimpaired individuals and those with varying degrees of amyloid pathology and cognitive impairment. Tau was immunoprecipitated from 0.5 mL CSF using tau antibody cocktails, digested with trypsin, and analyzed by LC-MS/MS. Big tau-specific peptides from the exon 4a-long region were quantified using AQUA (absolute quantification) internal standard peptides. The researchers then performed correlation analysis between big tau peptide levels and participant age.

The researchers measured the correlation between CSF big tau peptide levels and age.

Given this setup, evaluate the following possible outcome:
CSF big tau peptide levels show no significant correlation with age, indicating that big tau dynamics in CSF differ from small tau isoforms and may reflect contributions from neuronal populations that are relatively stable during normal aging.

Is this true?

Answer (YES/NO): NO